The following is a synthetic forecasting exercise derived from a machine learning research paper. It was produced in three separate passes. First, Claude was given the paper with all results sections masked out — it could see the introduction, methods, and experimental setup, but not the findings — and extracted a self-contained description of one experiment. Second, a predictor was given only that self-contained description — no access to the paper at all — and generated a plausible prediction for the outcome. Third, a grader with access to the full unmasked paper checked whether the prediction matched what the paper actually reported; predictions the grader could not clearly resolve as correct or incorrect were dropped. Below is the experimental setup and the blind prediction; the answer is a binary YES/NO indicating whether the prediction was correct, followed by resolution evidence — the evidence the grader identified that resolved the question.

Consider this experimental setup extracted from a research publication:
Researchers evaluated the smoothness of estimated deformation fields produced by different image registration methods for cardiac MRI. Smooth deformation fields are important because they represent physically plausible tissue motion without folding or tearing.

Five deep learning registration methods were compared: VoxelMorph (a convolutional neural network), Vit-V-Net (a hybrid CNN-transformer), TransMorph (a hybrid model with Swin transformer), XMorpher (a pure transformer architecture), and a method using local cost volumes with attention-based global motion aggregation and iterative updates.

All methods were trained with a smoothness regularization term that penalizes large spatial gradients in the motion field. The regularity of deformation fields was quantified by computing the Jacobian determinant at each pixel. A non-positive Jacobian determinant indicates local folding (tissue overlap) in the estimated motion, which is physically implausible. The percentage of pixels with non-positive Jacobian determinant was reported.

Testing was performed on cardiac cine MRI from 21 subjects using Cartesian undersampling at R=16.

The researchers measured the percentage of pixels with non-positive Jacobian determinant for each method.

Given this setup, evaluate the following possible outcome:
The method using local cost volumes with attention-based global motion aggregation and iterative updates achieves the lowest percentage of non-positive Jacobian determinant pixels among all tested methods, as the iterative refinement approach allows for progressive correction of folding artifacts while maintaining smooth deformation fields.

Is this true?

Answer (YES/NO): NO